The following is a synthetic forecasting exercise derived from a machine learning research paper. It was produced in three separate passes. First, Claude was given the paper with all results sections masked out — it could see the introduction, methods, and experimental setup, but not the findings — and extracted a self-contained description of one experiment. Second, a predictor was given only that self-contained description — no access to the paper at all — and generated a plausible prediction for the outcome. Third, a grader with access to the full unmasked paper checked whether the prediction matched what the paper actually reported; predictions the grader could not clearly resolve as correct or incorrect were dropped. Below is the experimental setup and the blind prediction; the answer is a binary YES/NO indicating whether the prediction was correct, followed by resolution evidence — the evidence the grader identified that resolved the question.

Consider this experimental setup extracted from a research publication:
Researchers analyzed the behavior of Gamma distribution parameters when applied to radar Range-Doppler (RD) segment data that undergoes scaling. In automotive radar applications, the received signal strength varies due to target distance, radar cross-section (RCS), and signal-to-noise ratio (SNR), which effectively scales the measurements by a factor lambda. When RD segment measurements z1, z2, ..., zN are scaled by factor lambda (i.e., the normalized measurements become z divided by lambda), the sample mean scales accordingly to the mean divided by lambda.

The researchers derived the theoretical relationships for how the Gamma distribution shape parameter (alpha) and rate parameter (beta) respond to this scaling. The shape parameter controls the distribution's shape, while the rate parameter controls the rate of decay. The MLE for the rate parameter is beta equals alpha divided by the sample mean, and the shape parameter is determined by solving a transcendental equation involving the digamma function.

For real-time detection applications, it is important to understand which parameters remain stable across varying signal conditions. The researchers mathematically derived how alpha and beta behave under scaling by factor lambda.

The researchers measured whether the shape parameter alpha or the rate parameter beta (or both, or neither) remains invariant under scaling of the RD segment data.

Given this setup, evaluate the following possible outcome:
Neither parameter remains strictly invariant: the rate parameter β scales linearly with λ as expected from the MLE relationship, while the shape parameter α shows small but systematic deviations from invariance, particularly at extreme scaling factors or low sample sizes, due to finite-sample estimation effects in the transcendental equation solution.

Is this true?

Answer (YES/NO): NO